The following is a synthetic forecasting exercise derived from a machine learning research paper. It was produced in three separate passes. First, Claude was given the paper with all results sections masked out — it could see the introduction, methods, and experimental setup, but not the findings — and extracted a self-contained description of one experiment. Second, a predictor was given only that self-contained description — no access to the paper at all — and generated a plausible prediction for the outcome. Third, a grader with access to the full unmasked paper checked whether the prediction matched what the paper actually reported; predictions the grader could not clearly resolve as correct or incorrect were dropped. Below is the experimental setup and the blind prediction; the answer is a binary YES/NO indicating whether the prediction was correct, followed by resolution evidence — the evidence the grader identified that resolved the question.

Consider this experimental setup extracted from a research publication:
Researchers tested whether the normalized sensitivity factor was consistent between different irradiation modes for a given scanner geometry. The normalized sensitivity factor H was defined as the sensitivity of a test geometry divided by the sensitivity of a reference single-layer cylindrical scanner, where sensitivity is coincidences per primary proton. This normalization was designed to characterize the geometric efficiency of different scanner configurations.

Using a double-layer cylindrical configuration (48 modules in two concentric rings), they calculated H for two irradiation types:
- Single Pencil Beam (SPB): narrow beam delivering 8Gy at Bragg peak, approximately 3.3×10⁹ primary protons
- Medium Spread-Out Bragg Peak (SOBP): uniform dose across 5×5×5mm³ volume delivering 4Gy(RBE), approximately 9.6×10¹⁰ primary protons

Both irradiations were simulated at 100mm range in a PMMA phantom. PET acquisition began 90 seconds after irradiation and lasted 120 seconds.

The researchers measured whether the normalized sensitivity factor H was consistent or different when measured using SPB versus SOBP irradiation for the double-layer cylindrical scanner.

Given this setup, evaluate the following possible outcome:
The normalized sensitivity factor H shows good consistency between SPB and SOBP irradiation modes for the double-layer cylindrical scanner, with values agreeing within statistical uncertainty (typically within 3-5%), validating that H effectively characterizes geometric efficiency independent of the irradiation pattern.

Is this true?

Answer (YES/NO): YES